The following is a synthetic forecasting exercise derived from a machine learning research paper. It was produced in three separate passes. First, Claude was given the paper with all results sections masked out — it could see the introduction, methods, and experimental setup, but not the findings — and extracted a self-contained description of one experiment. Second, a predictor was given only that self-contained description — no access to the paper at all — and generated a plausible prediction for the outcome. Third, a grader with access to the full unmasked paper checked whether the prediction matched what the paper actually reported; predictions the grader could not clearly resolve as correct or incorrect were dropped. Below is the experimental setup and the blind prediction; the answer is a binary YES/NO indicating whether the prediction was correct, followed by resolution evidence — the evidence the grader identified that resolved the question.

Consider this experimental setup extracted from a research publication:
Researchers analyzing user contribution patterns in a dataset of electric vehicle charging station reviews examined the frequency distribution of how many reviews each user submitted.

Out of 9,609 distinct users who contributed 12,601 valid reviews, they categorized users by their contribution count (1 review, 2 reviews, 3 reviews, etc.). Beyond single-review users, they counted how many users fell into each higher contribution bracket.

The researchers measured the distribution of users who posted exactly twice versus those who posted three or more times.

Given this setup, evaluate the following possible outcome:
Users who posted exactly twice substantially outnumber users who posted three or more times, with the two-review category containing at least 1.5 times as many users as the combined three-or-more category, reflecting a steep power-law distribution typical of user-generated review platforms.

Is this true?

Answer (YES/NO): YES